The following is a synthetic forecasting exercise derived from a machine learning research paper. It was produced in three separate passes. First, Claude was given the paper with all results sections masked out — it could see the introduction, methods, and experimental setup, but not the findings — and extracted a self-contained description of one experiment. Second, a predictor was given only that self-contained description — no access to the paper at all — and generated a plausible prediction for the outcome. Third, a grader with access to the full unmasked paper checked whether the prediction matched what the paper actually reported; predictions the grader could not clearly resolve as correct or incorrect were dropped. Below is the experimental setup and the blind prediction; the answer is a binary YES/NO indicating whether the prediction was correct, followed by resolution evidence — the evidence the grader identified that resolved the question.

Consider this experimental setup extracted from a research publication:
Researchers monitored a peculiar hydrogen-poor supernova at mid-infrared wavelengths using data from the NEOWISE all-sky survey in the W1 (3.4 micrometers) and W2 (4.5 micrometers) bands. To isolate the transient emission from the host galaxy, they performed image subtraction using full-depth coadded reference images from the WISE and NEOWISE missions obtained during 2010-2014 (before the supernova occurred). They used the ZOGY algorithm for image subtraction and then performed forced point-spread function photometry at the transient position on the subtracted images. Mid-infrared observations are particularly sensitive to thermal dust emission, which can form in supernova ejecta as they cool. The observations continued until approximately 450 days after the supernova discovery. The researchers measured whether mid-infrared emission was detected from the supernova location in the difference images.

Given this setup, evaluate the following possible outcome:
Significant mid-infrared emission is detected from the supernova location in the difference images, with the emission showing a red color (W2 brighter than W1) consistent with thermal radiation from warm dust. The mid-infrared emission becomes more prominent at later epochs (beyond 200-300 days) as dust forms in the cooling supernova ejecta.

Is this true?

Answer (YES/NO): NO